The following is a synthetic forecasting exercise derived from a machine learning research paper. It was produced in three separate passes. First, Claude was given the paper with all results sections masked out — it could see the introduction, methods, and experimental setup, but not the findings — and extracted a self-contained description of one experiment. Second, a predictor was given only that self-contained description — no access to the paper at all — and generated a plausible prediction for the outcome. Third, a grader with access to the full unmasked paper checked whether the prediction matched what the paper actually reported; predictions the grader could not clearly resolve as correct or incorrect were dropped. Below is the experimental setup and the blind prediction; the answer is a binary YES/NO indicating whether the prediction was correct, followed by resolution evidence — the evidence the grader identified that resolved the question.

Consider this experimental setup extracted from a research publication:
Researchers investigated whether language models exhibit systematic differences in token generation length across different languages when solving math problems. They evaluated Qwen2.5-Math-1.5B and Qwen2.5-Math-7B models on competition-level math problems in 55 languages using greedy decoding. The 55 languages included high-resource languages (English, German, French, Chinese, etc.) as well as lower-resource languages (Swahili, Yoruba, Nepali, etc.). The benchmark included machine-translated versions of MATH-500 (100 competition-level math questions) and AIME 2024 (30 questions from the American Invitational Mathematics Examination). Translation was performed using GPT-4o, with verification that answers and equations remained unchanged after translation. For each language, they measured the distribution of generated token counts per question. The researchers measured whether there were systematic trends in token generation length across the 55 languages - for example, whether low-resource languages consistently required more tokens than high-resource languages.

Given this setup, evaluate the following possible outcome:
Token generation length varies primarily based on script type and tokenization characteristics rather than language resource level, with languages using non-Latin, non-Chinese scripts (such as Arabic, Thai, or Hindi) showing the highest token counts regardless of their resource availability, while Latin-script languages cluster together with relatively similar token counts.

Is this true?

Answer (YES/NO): NO